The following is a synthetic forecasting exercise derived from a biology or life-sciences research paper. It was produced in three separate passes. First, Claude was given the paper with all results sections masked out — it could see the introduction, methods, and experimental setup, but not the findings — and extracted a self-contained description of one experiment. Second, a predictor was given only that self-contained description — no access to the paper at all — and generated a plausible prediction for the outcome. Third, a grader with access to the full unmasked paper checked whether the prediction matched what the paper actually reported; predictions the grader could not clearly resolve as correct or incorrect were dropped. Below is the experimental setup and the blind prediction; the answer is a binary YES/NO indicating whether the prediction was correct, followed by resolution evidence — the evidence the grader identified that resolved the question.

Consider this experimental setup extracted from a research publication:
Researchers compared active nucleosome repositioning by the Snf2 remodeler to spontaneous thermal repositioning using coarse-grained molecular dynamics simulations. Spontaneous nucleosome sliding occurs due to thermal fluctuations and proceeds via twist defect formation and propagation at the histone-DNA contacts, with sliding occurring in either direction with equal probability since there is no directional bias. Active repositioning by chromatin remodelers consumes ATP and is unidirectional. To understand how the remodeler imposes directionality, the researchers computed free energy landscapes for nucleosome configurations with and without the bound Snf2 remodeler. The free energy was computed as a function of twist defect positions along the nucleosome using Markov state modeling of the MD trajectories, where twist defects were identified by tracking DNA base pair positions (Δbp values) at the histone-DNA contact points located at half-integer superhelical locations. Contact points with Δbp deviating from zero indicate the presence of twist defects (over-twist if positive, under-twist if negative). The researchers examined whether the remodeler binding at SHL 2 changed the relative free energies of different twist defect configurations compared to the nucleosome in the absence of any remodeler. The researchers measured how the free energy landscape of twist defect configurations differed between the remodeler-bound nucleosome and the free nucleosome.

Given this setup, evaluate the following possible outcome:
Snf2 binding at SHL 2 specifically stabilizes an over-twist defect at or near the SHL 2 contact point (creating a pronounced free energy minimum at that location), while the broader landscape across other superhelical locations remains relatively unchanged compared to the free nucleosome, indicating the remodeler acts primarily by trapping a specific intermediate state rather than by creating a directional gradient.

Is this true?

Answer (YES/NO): NO